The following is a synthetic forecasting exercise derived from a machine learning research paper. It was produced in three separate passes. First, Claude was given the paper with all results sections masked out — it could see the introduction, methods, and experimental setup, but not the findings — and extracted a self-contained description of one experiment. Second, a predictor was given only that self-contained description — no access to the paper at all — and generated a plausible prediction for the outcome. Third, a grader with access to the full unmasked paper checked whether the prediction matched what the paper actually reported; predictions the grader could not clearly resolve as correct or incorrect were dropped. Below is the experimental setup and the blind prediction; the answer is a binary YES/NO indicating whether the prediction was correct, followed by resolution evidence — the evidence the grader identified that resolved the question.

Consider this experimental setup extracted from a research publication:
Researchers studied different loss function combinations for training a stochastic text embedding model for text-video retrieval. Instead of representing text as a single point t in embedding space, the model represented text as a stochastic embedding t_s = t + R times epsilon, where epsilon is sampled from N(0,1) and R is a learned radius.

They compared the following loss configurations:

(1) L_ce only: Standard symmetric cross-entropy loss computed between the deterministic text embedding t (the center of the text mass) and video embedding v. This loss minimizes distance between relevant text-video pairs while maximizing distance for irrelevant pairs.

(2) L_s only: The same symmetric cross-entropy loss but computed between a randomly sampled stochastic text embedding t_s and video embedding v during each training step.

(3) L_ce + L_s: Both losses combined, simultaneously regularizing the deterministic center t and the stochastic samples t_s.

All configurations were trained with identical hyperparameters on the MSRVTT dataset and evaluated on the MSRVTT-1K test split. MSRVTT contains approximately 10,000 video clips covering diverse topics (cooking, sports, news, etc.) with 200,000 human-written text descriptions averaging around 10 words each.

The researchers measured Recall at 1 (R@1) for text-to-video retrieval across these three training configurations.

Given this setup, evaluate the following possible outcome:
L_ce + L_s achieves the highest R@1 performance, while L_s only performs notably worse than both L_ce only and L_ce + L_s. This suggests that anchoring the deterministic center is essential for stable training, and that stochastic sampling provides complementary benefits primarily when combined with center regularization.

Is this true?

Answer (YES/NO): NO